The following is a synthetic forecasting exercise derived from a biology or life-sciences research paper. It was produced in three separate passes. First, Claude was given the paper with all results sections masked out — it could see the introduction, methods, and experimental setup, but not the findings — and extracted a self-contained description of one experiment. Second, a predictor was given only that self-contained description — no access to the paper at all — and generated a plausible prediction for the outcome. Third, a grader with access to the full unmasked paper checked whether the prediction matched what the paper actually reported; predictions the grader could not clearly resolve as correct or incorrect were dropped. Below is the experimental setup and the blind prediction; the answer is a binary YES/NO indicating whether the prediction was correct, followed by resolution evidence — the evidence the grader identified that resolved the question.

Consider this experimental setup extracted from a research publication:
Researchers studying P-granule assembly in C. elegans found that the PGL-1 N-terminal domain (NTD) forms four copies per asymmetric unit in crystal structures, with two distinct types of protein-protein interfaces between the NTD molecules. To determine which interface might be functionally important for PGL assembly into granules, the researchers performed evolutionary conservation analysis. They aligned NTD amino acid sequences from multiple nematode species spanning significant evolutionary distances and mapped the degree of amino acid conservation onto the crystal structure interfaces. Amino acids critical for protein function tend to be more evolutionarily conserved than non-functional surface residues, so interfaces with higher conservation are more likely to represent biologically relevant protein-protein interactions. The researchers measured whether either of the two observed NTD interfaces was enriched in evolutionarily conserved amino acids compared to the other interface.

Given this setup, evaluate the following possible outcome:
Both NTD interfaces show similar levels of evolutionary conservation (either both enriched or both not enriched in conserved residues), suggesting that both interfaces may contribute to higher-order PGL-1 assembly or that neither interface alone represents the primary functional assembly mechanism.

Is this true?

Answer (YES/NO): NO